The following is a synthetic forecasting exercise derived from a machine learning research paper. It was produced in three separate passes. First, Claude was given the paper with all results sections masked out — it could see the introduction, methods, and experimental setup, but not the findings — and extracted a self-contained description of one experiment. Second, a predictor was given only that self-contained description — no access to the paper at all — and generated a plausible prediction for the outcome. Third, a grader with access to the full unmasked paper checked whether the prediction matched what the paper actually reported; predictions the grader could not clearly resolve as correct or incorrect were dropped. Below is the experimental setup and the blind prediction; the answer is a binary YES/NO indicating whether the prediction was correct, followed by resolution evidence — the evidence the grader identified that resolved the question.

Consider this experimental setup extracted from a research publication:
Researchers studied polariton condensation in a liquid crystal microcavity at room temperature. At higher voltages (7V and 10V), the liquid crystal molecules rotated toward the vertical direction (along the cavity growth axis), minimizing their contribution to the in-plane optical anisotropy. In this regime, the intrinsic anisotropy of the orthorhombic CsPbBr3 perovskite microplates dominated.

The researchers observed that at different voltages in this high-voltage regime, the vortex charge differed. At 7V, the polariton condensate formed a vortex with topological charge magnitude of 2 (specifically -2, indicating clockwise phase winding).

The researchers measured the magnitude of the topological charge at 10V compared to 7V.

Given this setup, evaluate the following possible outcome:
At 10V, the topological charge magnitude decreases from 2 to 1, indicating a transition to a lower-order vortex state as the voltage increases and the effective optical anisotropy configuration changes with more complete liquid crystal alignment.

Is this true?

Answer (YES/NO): YES